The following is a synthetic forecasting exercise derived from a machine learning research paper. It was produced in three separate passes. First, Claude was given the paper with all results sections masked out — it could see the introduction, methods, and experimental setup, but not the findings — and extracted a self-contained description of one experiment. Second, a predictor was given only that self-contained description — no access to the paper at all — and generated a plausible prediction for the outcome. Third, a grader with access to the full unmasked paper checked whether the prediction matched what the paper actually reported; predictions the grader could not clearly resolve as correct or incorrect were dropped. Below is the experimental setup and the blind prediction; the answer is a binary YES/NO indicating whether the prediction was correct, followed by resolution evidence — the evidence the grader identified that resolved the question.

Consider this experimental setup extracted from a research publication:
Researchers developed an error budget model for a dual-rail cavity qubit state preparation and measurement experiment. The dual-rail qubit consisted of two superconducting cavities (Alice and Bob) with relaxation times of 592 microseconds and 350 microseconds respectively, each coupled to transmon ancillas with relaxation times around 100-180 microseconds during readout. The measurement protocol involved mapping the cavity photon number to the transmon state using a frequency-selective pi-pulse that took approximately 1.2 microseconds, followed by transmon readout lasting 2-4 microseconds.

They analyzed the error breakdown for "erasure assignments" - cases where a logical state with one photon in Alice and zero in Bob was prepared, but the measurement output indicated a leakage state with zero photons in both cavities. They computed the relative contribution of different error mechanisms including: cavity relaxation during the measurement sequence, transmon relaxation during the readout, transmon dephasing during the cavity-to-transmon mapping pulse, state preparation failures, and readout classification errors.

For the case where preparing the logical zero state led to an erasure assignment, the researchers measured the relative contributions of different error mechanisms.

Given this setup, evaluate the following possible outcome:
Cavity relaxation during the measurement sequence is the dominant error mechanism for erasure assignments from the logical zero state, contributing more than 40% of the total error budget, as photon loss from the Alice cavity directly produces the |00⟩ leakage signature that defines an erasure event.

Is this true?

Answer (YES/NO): NO